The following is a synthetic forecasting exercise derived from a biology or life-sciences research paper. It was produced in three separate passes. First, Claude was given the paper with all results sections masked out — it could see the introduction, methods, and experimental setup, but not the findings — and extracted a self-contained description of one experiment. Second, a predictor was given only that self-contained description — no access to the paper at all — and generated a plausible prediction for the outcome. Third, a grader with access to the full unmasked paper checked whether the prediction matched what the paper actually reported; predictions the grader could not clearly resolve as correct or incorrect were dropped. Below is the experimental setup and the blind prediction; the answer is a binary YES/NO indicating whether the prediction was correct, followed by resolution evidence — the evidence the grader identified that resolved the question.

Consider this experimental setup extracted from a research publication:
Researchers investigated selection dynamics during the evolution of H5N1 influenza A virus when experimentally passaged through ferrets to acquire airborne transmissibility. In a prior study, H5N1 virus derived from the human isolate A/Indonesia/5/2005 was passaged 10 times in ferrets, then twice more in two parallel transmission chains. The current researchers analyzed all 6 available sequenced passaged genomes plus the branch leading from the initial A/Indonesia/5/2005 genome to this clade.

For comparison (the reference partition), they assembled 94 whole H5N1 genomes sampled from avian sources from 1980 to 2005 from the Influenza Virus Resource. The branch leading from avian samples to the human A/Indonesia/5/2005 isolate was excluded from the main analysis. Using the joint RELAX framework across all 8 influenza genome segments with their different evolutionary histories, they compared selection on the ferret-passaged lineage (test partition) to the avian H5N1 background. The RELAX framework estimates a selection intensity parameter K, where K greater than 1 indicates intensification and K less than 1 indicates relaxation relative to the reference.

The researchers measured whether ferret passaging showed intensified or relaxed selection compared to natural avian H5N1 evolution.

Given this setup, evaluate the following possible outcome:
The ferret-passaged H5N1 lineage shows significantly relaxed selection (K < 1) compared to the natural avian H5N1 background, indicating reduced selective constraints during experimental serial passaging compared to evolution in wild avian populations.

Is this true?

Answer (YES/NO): NO